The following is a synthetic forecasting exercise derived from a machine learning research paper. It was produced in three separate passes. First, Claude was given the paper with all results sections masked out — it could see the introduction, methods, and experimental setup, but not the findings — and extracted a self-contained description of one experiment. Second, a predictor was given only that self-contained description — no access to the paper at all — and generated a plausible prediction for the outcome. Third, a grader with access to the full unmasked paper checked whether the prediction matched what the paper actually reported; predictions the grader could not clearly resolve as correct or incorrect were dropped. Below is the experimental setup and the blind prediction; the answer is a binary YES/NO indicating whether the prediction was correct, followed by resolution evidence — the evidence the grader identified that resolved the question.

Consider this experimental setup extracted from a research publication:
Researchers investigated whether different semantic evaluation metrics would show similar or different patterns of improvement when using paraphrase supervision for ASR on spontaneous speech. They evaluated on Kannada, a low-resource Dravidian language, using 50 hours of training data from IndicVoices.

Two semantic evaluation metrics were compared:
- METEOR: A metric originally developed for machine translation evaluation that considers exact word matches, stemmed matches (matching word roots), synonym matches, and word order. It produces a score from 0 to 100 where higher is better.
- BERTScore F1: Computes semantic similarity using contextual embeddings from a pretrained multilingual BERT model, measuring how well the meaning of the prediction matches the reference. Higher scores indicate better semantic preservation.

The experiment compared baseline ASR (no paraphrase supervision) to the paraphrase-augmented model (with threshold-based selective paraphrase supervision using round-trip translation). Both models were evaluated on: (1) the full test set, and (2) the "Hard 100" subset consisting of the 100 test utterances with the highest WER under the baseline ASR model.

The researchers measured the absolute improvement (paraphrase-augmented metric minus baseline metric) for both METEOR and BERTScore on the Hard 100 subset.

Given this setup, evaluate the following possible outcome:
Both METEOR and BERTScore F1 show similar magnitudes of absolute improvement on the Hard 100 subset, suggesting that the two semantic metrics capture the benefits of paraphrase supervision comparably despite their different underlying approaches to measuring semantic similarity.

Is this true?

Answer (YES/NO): NO